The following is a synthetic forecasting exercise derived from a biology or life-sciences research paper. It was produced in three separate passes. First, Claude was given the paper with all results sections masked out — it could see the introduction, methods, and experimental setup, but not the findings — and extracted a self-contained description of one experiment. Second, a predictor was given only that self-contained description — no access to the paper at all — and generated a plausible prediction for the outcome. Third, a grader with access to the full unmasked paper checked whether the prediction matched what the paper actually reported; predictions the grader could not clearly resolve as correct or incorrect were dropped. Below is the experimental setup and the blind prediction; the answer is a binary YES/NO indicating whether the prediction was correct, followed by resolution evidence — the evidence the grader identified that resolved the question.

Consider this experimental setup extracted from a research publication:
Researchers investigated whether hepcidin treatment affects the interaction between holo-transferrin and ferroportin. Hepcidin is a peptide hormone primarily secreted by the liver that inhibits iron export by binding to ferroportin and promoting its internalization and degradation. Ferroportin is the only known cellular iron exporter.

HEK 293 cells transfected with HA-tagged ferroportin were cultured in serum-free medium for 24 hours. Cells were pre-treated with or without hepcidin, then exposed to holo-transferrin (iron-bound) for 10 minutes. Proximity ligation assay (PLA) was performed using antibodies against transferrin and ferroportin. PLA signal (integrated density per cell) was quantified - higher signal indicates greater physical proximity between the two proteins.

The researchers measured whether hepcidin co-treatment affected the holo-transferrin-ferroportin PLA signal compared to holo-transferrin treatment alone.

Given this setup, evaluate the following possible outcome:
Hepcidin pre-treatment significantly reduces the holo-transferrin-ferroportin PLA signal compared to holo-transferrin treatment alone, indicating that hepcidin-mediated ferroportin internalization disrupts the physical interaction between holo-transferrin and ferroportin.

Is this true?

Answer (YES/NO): YES